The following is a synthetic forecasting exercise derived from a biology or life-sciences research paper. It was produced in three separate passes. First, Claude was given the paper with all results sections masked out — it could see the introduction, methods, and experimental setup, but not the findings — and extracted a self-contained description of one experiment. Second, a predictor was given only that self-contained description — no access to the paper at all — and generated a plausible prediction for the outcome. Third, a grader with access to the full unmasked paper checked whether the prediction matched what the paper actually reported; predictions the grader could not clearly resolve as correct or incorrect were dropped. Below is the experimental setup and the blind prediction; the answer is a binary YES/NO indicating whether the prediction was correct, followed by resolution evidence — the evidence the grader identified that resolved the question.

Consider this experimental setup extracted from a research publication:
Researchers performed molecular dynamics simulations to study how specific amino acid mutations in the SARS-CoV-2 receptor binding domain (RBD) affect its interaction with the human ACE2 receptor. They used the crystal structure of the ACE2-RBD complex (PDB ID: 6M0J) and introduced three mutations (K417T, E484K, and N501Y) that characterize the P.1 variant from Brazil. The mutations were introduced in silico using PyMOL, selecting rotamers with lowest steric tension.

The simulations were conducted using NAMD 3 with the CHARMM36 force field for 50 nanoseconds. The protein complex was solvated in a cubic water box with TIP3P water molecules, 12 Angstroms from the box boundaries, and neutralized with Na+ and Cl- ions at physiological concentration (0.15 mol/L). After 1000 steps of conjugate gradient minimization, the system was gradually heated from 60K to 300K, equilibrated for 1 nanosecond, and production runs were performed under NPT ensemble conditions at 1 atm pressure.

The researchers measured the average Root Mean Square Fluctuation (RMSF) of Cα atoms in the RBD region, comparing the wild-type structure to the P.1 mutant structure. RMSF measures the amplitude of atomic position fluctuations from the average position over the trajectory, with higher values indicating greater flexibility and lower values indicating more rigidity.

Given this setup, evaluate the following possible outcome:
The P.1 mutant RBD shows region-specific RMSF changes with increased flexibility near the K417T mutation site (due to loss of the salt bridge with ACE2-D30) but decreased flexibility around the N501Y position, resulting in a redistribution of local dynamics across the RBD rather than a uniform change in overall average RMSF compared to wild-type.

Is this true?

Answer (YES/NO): NO